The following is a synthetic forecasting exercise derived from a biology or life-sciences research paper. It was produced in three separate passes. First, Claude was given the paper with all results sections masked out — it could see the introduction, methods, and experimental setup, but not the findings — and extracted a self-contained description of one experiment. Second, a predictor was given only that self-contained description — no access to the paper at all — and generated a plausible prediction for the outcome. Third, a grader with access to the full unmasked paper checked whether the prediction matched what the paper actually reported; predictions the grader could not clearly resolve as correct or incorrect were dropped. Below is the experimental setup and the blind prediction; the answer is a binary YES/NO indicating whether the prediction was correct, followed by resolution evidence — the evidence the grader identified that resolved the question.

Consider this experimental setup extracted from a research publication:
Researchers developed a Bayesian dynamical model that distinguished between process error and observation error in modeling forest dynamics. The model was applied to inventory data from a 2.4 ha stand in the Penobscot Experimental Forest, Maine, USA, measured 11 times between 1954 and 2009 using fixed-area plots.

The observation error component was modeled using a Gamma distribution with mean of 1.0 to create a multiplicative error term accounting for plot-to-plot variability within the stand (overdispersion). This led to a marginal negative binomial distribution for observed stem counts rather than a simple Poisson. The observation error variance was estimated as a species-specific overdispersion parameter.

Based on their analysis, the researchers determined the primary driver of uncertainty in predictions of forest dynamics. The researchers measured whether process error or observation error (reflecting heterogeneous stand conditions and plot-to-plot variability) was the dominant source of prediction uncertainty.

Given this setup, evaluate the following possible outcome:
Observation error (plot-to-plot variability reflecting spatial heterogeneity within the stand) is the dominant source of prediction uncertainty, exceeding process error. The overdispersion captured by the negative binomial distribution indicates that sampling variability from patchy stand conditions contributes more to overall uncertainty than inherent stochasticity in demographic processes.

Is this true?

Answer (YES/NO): YES